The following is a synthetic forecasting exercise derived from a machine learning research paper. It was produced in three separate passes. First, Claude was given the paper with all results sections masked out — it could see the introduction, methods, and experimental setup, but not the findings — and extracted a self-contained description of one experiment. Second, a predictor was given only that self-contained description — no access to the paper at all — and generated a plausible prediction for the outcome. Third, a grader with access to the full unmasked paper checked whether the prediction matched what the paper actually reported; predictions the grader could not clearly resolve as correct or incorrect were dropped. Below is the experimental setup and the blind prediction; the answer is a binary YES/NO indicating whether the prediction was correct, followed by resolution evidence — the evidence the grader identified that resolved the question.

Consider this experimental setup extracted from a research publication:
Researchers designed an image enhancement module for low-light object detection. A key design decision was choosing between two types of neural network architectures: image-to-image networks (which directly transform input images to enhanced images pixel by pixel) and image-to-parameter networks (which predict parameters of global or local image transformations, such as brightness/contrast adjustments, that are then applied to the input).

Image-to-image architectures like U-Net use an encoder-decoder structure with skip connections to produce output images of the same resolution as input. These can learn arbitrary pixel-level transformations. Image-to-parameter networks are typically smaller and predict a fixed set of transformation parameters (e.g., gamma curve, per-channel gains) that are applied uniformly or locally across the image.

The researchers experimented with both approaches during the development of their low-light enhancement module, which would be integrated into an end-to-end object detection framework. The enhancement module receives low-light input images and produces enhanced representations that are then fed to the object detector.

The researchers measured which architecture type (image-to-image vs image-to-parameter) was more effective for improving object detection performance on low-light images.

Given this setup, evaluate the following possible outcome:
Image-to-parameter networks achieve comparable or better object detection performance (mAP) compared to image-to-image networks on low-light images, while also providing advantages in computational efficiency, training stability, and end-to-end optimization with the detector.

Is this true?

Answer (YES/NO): NO